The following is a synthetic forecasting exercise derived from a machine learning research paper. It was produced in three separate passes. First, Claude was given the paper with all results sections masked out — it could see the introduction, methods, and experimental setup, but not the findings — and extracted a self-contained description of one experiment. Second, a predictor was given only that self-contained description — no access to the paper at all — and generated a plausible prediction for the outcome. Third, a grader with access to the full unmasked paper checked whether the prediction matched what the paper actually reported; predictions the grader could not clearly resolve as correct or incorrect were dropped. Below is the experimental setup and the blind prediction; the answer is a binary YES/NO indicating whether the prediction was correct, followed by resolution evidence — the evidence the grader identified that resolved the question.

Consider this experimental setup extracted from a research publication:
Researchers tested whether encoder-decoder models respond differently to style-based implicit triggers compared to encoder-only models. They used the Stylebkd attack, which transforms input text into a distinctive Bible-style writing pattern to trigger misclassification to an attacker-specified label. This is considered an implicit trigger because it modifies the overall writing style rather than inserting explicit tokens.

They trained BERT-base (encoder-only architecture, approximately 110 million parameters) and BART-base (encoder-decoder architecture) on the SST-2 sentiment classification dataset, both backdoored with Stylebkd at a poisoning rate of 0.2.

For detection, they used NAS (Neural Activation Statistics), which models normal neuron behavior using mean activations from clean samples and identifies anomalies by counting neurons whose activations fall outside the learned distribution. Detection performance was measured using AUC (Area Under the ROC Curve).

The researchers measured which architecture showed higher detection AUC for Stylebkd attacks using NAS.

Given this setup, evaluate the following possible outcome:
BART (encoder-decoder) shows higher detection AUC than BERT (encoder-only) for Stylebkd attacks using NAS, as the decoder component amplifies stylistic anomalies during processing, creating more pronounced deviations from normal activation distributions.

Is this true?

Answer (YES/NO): YES